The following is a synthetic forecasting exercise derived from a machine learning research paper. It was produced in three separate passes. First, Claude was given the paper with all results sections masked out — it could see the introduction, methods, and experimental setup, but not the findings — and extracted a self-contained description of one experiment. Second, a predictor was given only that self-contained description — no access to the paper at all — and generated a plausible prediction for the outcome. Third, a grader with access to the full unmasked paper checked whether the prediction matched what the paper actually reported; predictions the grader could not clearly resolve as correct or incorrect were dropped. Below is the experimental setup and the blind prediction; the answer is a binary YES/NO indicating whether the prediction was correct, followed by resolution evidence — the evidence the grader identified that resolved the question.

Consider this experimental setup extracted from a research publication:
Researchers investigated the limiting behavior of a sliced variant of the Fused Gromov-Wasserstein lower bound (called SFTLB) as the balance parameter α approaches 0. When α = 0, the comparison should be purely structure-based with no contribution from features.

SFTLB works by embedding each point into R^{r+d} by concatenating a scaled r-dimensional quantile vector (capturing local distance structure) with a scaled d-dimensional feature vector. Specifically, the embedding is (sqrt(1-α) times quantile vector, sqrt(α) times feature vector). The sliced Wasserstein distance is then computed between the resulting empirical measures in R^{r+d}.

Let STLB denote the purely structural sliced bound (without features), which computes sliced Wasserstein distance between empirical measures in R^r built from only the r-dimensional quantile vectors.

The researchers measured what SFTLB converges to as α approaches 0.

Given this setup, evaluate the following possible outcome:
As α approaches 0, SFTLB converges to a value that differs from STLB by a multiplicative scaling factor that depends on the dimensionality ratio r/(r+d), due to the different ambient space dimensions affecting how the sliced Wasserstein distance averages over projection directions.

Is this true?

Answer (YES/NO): NO